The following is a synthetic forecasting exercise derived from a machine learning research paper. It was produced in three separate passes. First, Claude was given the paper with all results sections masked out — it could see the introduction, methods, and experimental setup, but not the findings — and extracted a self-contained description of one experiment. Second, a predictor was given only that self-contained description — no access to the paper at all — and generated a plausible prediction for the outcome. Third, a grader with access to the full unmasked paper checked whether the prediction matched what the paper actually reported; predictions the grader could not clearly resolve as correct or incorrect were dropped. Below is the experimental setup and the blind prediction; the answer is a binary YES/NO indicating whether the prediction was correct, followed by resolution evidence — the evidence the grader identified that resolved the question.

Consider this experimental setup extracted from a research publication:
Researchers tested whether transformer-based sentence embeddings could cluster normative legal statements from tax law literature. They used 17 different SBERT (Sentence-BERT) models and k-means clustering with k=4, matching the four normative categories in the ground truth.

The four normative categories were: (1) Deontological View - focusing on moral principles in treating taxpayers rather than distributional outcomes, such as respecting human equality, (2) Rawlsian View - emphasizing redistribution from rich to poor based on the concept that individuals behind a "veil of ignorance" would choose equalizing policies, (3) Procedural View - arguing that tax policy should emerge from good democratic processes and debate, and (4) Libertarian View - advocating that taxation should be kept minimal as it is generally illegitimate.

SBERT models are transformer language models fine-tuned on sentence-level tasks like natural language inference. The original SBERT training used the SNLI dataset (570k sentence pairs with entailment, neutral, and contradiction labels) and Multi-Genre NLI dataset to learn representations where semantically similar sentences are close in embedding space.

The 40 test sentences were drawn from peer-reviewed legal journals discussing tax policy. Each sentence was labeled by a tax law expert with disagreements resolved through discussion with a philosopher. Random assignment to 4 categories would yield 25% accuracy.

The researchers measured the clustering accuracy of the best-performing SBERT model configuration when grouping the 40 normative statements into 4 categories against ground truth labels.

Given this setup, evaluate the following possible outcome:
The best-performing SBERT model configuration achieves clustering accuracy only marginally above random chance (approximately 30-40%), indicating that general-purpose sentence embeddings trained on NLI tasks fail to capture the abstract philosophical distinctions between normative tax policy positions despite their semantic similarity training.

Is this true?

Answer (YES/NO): NO